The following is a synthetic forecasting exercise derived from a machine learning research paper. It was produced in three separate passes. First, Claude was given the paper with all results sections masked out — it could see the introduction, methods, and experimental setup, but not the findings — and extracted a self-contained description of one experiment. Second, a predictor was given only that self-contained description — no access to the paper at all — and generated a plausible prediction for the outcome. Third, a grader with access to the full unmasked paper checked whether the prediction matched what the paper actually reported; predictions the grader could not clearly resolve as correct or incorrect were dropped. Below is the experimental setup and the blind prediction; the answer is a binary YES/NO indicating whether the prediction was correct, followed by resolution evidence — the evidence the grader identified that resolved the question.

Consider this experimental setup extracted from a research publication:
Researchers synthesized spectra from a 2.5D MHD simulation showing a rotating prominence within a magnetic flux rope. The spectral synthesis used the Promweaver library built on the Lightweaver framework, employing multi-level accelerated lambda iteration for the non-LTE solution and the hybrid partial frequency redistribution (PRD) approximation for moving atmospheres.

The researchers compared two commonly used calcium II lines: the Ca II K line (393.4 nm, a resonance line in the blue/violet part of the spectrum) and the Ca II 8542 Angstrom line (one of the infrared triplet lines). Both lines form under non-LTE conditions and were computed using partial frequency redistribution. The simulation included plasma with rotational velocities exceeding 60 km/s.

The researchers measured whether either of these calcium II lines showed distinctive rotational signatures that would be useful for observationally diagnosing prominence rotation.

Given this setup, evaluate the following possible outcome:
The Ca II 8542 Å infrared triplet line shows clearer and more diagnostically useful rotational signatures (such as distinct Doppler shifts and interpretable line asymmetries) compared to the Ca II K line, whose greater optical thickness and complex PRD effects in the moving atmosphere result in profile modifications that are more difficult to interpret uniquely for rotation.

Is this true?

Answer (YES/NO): NO